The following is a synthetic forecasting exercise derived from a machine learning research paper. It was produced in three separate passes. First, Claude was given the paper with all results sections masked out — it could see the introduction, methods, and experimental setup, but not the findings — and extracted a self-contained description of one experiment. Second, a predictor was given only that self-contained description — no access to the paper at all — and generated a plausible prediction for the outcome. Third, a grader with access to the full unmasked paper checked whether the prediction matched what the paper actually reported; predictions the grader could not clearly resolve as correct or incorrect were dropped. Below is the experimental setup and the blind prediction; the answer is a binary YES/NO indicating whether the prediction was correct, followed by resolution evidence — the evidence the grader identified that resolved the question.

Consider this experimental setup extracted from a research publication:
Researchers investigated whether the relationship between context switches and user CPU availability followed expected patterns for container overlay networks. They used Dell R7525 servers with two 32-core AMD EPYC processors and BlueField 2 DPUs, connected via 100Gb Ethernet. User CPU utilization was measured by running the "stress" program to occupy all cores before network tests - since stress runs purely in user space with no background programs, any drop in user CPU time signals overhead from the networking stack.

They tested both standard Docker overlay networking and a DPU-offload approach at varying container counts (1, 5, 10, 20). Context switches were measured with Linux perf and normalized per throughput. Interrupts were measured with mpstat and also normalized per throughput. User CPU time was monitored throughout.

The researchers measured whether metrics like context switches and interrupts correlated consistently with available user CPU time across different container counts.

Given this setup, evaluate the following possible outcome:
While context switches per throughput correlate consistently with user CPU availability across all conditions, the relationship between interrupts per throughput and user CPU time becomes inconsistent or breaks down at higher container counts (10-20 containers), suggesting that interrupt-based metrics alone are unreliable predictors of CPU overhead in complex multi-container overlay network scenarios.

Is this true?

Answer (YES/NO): NO